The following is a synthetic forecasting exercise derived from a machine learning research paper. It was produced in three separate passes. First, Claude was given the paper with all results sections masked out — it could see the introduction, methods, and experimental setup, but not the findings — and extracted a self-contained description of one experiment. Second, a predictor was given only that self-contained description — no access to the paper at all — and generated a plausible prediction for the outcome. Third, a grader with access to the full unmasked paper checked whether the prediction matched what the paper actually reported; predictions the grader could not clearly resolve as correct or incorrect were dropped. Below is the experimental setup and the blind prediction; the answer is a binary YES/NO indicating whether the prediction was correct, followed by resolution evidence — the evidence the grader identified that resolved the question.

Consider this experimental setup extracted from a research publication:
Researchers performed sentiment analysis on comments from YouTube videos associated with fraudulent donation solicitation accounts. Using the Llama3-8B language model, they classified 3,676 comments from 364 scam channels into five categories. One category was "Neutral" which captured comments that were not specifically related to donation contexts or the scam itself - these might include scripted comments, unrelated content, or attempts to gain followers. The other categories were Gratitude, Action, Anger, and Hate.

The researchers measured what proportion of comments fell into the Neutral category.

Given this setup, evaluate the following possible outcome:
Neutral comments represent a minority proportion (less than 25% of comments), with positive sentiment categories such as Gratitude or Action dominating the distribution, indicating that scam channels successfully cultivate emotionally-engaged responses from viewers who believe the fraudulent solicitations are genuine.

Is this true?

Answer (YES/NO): YES